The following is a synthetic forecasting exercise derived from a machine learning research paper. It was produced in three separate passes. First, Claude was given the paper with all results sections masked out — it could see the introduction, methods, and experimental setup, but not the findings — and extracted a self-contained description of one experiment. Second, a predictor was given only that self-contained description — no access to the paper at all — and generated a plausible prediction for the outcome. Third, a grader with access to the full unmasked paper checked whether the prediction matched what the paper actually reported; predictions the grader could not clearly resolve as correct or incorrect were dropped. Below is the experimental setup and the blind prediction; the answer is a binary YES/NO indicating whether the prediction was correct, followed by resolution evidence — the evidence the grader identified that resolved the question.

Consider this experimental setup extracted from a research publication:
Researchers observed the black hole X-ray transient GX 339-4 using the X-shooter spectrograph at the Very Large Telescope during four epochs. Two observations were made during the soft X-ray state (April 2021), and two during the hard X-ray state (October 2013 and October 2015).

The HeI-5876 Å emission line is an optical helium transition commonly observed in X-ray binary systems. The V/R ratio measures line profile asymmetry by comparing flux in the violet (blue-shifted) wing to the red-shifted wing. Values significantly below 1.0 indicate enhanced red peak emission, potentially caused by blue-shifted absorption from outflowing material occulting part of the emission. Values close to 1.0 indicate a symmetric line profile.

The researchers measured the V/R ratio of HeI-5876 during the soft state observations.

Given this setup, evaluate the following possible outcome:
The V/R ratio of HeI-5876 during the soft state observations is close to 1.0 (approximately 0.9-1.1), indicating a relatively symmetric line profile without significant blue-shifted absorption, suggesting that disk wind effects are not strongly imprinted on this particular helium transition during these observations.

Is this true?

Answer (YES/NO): NO